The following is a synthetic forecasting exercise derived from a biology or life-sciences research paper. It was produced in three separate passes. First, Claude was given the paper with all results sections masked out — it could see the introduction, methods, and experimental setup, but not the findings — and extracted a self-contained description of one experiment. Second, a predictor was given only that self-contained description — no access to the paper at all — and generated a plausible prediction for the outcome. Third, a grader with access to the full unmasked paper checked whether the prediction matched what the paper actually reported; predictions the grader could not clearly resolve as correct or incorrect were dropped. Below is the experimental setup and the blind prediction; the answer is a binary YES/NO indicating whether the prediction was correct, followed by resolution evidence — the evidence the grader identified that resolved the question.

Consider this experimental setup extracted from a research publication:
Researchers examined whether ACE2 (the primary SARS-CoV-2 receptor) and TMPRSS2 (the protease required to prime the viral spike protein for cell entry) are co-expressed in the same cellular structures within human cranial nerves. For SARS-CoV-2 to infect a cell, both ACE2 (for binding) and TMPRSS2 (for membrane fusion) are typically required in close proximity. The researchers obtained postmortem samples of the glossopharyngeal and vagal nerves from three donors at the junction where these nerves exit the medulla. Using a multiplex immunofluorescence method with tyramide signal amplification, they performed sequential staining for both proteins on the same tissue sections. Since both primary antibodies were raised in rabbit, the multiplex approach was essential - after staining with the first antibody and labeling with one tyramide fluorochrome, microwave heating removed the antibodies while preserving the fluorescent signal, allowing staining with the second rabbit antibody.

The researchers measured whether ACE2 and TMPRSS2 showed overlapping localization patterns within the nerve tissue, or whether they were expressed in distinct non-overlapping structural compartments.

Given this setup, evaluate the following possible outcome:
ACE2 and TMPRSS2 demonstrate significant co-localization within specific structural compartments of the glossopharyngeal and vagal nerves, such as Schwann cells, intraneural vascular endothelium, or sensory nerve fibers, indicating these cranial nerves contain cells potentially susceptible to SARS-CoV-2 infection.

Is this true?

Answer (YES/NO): YES